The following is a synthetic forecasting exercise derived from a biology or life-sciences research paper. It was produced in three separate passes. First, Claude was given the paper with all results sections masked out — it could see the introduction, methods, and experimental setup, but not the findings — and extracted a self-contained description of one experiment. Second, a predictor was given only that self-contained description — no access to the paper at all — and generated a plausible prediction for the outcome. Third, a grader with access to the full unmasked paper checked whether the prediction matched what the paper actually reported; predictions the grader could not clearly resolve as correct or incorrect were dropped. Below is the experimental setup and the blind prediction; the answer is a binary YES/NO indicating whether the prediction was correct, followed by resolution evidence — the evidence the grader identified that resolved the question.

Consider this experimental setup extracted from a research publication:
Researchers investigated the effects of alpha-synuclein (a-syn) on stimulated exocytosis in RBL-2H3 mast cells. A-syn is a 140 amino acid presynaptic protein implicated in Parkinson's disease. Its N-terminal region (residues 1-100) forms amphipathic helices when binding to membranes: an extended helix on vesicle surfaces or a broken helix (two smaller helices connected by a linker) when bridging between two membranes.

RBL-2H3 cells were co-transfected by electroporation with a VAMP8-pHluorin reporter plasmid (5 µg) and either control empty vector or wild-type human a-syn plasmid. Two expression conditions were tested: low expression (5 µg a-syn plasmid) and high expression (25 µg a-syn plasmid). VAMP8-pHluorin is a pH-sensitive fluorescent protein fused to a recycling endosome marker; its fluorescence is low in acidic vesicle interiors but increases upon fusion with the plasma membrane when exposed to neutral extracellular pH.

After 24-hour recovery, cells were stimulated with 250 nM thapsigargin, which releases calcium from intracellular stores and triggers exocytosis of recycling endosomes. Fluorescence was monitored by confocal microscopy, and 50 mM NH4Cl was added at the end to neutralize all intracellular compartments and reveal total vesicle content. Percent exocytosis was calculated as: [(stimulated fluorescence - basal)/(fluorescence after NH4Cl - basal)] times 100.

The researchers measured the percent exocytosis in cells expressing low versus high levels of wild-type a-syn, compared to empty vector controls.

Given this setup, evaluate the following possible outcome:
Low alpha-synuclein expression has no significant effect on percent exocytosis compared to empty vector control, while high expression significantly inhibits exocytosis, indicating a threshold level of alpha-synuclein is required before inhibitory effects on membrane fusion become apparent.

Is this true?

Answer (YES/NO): NO